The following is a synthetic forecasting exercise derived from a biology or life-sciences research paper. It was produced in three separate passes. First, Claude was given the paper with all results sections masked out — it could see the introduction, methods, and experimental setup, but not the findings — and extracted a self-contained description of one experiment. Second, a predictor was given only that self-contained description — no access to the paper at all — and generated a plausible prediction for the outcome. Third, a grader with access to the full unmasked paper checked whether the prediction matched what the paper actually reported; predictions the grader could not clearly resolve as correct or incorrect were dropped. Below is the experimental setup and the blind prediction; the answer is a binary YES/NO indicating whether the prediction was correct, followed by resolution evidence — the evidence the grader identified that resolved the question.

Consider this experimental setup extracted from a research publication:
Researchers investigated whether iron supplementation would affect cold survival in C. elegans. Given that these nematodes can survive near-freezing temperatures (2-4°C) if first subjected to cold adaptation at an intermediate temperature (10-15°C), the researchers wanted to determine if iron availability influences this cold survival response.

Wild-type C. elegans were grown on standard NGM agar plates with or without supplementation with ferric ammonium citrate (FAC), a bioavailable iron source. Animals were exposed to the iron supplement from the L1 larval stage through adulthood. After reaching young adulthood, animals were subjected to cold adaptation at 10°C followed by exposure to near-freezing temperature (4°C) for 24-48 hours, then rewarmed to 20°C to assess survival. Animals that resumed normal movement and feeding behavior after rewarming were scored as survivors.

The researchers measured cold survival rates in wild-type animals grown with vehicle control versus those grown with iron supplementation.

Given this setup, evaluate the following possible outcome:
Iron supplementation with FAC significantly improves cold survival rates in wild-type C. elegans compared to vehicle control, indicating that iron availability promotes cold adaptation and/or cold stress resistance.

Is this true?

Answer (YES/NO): NO